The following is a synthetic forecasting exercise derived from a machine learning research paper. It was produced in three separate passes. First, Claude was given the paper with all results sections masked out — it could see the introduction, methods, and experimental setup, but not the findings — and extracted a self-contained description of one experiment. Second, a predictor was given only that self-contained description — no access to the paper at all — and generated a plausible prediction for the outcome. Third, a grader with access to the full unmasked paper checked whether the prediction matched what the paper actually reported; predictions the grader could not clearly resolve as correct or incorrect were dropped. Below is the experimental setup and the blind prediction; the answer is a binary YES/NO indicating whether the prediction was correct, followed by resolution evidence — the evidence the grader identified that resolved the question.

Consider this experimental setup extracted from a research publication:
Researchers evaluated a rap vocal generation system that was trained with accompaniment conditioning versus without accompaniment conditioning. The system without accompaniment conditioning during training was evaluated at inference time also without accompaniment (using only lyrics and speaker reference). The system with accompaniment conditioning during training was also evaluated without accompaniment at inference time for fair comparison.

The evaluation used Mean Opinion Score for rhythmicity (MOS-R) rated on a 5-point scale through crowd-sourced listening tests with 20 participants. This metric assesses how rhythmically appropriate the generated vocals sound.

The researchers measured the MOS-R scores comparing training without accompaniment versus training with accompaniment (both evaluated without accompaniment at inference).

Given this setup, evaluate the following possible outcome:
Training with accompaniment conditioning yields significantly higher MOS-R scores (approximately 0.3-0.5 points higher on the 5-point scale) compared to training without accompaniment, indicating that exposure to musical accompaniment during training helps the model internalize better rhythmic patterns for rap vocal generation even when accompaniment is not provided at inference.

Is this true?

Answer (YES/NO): YES